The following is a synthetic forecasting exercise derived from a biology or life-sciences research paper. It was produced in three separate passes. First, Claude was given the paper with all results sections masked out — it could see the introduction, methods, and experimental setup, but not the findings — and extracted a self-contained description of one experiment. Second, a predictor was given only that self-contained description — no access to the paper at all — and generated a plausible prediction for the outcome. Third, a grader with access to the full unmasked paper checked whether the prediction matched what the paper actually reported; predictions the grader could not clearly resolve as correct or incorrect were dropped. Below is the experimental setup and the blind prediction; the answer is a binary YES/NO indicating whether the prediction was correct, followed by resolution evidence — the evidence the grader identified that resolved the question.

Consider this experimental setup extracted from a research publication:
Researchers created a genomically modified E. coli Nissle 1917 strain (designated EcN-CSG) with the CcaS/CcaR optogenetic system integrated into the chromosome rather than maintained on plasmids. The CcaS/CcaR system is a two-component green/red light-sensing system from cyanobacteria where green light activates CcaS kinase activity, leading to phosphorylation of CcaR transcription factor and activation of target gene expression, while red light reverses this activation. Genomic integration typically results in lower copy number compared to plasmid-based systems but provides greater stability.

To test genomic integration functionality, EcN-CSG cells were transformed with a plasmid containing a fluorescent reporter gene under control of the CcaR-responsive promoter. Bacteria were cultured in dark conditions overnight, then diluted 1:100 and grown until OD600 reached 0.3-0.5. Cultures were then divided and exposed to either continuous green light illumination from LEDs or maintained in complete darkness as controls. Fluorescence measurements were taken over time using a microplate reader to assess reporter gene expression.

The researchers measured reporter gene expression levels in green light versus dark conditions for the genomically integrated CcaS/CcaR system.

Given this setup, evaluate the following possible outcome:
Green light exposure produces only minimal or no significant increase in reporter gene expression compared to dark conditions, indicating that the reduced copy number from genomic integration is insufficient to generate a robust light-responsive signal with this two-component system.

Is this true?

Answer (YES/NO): NO